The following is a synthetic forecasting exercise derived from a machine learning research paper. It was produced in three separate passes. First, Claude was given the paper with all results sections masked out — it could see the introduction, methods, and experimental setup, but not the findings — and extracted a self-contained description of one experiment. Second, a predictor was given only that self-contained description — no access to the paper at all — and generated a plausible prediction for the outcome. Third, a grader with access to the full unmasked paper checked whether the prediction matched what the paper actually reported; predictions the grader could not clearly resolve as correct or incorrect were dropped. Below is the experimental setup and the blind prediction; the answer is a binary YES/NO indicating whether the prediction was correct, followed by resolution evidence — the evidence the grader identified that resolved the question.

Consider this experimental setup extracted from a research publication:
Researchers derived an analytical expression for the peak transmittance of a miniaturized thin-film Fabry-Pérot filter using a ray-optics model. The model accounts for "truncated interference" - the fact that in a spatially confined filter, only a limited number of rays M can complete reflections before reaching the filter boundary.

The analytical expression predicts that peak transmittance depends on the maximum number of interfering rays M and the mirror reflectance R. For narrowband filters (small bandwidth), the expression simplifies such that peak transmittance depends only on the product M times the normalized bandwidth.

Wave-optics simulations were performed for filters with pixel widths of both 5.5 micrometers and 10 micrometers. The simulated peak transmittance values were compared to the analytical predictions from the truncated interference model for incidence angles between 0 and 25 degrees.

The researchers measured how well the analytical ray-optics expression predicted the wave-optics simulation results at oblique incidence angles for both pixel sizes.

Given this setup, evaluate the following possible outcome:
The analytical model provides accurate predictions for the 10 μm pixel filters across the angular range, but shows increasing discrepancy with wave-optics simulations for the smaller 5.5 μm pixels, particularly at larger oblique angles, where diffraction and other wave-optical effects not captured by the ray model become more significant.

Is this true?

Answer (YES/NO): NO